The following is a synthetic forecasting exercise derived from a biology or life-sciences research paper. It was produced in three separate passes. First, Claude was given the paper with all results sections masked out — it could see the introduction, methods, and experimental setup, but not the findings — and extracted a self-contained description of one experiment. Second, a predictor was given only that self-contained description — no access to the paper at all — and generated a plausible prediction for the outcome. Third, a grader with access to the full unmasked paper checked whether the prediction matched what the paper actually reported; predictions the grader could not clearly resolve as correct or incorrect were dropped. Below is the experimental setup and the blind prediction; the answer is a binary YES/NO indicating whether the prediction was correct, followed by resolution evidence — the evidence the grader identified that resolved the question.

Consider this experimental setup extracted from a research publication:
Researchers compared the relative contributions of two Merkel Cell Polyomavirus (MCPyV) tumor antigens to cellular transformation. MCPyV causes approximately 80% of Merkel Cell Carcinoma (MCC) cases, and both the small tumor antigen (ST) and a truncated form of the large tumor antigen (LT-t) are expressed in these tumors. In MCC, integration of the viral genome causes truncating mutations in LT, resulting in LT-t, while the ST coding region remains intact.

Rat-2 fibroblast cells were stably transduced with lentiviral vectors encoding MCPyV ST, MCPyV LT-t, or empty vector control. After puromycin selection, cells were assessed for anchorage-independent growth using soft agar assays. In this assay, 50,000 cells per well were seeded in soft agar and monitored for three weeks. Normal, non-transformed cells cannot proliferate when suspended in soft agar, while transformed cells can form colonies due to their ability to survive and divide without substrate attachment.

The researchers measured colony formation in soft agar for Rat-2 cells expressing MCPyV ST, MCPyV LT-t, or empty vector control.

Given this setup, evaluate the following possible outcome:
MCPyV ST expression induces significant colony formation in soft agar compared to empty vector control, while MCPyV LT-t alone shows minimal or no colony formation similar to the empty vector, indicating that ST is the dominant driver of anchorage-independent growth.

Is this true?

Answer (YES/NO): YES